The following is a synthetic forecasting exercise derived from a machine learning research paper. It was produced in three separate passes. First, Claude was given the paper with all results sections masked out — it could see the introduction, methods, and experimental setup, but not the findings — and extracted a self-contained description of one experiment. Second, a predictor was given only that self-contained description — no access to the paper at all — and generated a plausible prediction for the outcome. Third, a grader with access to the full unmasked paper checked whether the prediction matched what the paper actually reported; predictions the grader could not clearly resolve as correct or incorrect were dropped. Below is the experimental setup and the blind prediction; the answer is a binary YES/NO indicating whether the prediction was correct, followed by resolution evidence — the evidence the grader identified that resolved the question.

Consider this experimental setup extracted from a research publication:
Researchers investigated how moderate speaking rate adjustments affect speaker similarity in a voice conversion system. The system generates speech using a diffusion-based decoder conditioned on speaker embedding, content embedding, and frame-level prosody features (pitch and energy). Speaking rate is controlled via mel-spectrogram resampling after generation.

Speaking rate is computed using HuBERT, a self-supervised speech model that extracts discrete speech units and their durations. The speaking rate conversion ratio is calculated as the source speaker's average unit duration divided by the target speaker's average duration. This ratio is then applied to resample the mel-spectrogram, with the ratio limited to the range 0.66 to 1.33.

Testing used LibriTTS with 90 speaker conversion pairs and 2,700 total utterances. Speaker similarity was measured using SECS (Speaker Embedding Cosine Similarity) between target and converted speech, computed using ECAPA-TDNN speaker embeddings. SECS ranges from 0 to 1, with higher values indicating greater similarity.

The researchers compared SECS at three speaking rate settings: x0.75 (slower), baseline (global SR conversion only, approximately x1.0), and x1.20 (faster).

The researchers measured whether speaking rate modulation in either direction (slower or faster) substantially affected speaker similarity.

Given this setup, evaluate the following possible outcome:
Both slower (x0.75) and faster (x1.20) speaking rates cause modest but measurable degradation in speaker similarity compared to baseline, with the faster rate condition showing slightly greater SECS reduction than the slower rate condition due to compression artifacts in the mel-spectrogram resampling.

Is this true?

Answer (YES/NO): NO